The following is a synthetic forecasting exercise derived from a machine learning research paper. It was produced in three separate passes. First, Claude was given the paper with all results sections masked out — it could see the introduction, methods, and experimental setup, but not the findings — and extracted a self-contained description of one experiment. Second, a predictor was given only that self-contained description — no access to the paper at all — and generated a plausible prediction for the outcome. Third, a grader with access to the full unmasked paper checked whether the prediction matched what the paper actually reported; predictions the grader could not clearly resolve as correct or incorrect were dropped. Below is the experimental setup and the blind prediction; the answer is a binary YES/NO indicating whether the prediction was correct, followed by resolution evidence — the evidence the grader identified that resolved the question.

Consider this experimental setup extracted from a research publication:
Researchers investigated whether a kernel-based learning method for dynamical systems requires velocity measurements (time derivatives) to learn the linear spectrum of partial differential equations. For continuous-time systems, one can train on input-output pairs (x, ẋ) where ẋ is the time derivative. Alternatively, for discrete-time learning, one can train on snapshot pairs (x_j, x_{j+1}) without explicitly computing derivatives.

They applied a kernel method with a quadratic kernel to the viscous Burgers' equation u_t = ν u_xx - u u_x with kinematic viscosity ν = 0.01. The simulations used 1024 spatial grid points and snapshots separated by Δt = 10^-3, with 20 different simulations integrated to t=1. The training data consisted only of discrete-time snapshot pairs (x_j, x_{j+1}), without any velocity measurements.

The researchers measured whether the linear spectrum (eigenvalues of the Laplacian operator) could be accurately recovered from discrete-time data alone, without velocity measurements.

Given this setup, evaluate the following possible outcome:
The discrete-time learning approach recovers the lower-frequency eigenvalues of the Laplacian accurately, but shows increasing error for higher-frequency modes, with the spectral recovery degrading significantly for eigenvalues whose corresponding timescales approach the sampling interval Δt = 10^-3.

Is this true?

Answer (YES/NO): NO